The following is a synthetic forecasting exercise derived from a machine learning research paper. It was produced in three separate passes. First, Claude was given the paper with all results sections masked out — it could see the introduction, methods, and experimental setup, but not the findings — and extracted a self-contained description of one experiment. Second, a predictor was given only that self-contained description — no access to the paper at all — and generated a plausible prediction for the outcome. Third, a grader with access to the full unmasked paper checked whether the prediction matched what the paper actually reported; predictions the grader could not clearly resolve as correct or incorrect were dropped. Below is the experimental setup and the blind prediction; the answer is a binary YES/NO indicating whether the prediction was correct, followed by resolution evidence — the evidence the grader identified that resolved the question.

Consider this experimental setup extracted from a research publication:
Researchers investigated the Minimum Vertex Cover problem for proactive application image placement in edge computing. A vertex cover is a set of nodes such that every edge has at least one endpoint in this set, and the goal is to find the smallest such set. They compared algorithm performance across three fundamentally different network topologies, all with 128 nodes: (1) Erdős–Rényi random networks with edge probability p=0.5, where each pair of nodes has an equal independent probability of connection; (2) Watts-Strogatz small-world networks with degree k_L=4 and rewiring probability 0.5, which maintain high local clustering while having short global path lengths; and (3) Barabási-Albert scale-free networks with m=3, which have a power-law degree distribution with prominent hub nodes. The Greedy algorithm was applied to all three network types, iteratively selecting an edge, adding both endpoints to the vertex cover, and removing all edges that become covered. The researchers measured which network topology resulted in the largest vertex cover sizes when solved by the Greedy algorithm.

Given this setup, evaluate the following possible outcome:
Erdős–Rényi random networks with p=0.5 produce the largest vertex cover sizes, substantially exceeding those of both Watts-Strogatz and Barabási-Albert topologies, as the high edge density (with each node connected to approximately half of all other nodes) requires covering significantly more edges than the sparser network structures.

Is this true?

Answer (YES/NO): YES